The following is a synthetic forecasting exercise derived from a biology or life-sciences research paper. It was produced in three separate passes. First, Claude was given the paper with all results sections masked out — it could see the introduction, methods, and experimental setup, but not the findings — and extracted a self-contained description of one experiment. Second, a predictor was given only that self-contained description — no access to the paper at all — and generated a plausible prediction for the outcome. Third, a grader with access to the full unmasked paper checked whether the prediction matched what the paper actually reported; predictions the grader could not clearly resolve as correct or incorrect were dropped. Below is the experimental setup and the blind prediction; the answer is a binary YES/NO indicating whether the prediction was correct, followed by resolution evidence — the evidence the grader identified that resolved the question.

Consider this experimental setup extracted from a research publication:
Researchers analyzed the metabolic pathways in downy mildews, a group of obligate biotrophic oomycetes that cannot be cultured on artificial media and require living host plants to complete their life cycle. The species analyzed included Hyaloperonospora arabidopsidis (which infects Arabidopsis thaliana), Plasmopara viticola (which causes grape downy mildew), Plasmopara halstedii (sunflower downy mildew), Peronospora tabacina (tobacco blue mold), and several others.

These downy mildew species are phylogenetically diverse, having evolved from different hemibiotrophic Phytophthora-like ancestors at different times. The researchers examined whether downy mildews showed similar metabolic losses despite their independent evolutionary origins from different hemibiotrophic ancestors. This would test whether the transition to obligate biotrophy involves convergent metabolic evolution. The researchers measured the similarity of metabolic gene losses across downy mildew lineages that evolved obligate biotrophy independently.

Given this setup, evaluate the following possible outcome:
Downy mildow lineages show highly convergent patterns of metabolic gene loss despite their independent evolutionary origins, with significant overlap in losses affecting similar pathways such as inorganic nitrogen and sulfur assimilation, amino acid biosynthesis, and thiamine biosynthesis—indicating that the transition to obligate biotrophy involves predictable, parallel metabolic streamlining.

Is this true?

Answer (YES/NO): YES